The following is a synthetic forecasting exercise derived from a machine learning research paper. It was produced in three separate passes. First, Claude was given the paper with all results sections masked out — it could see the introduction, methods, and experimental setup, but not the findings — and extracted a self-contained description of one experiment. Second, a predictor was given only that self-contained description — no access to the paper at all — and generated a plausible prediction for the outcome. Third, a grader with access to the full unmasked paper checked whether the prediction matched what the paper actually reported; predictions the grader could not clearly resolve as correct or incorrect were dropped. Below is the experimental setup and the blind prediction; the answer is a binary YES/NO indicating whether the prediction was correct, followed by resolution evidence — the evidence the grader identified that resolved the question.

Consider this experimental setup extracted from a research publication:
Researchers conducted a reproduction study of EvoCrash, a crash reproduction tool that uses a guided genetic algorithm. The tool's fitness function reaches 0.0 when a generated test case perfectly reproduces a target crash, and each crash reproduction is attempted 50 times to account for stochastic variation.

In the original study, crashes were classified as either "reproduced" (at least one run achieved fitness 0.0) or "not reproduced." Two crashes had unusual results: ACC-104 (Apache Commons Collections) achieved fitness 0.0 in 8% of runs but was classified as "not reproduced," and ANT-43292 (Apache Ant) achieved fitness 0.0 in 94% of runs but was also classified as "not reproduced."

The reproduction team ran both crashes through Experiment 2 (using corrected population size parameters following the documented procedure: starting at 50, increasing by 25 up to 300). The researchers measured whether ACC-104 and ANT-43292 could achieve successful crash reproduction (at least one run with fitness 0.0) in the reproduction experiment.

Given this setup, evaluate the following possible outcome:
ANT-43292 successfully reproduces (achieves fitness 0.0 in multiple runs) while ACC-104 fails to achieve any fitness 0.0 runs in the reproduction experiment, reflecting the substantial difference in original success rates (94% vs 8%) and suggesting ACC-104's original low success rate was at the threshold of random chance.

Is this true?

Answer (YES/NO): NO